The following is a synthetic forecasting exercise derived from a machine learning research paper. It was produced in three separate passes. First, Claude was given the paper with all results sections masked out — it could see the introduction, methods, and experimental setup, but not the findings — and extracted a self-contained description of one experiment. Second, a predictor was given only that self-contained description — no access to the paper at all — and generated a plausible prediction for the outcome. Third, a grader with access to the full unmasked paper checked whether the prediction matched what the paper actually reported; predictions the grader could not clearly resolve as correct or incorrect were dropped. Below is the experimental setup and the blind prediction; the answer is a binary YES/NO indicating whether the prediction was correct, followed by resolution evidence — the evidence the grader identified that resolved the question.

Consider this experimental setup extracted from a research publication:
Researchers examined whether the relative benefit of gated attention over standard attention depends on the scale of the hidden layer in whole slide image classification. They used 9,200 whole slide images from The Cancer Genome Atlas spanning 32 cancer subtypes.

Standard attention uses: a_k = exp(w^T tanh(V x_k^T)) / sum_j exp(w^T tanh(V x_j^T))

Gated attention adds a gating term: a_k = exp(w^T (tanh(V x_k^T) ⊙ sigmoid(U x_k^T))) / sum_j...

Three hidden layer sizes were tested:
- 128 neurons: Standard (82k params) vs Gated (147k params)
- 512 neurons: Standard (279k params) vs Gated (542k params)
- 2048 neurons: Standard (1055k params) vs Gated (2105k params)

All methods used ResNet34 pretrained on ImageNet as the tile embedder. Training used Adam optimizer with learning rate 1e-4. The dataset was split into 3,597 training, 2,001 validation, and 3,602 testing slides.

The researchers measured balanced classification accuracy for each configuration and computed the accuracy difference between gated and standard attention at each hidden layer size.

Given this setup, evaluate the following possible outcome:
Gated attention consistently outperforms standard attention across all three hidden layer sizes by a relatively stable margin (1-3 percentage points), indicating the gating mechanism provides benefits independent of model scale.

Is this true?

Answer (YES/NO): NO